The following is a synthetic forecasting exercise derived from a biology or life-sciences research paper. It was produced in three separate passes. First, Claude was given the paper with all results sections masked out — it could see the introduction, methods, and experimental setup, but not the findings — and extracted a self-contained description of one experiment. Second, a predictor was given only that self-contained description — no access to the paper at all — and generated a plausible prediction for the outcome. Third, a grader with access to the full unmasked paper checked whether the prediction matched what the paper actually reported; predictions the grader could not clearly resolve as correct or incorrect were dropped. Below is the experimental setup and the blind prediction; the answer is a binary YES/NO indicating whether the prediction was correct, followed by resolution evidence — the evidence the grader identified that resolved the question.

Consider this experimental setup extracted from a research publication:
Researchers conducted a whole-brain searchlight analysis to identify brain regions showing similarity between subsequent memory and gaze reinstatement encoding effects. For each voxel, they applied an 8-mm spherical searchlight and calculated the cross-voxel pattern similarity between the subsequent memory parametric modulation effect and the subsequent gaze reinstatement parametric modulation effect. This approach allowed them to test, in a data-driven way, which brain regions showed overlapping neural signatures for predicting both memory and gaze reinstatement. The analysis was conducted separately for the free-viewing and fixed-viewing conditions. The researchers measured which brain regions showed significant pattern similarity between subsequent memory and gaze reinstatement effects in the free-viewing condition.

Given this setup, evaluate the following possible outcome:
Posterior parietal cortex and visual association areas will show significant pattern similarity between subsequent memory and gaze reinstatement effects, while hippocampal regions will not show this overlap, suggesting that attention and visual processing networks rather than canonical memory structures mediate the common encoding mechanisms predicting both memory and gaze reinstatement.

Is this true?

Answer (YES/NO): NO